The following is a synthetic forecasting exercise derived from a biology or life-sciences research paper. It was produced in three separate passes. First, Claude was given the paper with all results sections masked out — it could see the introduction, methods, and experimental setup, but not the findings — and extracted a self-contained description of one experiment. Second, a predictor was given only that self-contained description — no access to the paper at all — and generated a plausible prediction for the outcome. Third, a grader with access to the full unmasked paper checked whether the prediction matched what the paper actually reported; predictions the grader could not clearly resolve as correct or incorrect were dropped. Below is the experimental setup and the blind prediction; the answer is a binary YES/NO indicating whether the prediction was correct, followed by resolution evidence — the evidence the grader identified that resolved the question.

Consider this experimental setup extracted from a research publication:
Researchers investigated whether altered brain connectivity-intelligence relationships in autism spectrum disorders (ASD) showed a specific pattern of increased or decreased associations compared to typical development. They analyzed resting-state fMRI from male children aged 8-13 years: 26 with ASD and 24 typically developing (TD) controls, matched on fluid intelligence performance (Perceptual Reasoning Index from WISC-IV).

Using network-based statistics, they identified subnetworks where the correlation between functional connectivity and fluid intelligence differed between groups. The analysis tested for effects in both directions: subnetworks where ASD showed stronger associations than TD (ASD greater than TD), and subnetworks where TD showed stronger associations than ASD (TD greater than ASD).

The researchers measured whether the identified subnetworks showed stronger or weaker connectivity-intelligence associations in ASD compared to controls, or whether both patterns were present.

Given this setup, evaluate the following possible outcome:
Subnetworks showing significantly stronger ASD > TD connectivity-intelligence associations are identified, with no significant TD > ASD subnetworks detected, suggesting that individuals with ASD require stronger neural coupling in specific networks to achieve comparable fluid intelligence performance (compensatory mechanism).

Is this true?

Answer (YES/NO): YES